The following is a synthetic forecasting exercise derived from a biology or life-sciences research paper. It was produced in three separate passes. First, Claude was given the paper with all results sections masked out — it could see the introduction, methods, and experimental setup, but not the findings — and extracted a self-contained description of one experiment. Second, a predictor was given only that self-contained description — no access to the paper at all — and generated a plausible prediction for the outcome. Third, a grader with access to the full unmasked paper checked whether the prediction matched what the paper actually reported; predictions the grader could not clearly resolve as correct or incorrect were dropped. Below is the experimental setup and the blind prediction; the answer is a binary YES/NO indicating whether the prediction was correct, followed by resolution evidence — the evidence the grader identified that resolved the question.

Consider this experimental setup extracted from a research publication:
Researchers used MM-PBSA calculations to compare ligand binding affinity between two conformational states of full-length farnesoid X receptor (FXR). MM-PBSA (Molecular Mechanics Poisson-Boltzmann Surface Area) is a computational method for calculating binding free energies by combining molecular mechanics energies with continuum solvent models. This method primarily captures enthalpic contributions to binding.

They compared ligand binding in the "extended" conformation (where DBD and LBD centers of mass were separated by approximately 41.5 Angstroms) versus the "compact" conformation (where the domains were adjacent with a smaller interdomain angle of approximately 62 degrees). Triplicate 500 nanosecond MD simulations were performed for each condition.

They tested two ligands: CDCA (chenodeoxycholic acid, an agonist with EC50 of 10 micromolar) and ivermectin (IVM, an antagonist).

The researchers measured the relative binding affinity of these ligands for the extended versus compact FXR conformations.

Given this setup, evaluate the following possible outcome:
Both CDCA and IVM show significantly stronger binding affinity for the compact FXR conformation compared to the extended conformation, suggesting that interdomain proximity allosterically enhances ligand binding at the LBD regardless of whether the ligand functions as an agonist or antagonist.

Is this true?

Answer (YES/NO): YES